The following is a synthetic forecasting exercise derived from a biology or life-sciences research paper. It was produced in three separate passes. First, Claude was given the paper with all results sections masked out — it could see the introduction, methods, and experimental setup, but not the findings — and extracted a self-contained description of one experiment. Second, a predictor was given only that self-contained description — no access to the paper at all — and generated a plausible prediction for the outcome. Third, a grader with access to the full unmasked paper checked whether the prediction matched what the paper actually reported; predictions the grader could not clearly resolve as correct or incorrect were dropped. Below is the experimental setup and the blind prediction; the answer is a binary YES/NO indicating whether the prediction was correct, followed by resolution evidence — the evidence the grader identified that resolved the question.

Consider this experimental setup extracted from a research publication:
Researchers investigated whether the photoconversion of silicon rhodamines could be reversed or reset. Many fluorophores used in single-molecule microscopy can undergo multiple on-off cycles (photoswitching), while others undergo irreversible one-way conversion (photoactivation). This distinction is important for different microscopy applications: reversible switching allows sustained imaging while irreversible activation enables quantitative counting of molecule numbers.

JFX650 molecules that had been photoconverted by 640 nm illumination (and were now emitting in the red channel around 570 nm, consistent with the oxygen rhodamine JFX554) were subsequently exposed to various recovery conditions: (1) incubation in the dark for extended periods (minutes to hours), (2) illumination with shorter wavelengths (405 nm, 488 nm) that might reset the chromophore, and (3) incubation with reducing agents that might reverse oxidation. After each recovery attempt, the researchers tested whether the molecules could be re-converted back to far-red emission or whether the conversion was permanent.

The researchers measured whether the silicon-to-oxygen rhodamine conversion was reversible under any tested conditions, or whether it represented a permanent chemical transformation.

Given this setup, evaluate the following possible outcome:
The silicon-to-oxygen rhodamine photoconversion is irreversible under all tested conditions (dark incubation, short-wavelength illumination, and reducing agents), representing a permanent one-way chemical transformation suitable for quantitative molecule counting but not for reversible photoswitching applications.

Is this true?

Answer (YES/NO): NO